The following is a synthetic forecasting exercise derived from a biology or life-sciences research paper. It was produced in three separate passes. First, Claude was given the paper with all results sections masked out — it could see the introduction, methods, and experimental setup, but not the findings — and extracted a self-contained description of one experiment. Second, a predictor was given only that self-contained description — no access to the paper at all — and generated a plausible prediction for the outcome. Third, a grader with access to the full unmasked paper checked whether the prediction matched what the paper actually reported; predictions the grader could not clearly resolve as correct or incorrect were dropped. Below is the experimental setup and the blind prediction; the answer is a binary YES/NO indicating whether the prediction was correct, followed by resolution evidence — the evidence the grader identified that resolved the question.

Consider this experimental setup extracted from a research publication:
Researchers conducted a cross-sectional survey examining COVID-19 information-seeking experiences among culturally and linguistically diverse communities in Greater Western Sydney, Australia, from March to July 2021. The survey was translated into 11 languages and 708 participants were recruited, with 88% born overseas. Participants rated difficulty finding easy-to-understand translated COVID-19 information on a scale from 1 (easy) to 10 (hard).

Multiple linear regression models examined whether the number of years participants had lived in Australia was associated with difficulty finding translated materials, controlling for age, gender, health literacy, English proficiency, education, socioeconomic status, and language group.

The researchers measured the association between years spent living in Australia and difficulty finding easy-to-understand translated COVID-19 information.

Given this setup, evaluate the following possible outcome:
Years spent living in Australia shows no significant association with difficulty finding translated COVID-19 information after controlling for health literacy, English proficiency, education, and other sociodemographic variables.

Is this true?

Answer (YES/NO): NO